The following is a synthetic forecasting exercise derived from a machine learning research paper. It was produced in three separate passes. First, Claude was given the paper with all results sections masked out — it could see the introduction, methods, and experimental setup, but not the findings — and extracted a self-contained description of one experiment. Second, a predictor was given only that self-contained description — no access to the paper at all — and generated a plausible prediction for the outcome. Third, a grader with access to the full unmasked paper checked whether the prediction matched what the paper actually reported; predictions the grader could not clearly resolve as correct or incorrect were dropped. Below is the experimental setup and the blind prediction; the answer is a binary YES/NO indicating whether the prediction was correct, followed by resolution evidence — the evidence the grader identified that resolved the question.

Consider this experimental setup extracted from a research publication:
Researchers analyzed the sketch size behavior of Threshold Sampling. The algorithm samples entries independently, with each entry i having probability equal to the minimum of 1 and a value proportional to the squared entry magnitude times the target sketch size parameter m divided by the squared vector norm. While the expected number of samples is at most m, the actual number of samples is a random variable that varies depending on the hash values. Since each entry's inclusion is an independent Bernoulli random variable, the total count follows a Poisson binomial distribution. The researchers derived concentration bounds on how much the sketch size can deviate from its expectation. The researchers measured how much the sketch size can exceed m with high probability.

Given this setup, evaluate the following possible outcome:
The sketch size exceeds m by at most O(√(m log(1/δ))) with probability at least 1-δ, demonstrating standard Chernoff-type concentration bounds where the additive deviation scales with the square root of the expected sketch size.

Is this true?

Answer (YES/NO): NO